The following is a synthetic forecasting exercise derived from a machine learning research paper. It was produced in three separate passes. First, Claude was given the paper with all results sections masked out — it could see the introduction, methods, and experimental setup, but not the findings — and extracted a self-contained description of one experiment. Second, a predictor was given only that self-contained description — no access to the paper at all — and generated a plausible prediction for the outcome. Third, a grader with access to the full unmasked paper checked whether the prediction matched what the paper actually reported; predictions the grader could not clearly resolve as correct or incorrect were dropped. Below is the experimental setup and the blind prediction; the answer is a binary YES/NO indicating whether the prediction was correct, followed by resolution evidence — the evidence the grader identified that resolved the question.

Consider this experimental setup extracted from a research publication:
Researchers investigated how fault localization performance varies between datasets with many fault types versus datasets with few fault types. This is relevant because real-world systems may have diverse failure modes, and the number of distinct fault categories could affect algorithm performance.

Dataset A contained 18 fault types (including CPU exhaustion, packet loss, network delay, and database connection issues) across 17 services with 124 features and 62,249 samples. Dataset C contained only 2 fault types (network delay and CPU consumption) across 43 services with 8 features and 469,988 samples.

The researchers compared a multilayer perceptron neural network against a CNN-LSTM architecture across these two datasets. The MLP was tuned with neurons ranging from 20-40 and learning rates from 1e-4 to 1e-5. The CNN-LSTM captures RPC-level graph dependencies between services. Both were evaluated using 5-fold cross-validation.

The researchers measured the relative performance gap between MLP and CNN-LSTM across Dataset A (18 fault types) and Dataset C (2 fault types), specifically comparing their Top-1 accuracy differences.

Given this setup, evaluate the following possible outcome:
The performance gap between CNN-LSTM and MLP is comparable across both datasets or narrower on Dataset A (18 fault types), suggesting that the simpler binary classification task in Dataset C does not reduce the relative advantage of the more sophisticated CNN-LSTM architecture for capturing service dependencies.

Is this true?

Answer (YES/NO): NO